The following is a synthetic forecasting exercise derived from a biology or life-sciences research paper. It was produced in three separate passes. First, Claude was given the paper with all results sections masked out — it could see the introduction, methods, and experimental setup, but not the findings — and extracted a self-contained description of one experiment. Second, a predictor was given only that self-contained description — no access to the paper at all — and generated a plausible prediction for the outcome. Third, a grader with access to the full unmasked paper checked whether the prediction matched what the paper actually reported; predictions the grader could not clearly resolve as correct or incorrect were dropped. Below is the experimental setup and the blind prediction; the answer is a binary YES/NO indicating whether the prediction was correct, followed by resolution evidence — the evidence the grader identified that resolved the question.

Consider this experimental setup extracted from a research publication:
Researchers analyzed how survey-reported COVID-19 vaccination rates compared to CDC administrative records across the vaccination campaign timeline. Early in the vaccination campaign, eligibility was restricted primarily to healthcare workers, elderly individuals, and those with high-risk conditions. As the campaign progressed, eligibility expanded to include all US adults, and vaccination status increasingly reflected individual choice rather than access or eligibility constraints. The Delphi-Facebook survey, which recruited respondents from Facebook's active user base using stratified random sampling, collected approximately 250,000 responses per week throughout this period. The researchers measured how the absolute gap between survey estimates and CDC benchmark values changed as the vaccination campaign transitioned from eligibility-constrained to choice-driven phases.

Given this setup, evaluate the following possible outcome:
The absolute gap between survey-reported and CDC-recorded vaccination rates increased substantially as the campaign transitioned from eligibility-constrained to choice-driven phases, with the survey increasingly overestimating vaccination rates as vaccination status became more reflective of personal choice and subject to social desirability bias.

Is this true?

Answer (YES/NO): NO